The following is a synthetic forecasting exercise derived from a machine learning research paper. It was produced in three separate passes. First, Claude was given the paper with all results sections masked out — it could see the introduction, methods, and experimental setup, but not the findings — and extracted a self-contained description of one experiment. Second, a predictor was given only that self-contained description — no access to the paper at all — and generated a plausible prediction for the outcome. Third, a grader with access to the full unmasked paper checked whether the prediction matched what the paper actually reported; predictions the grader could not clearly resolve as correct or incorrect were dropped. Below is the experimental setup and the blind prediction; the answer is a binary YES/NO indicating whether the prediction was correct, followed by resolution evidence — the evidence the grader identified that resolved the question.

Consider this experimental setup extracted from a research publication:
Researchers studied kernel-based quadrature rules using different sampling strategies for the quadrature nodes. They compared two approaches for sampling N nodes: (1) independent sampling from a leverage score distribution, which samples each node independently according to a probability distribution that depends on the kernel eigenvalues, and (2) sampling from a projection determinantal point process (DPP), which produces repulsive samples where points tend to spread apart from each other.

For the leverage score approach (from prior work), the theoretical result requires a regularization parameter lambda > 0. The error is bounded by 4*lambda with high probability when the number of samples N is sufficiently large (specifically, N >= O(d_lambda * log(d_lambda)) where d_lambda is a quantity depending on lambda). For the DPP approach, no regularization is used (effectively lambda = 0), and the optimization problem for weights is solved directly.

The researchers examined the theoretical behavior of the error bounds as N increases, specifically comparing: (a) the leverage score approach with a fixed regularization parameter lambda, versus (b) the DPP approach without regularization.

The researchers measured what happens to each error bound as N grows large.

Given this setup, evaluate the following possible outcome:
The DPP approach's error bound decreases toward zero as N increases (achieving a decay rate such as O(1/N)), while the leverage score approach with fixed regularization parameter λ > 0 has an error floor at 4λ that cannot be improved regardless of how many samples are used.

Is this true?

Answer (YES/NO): YES